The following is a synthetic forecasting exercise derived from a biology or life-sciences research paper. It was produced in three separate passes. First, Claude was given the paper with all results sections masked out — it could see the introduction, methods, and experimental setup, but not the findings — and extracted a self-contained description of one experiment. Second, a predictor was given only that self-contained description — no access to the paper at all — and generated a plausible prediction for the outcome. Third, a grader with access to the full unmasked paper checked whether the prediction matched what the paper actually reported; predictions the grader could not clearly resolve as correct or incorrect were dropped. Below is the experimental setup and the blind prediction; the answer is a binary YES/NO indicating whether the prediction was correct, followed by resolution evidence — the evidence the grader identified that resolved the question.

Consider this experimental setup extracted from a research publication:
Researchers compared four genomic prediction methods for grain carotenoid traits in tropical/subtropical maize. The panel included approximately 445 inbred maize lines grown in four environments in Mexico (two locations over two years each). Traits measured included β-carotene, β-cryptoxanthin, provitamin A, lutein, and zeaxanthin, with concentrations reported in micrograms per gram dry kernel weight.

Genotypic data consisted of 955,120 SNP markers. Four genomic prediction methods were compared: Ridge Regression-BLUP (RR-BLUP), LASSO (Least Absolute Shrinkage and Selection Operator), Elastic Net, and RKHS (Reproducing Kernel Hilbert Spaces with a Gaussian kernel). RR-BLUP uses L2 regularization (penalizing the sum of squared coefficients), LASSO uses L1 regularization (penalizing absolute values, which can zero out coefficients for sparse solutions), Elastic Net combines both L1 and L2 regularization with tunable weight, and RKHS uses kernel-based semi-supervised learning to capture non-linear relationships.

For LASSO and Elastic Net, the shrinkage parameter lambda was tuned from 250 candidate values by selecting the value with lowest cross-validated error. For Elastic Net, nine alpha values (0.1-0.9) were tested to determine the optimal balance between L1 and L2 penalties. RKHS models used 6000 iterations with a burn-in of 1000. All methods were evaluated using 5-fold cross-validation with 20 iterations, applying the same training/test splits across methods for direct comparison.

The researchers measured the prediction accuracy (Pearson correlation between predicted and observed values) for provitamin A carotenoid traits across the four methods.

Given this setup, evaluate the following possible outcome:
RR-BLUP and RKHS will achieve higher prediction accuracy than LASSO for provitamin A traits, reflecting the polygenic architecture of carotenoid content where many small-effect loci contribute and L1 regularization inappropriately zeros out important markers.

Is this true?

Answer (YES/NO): YES